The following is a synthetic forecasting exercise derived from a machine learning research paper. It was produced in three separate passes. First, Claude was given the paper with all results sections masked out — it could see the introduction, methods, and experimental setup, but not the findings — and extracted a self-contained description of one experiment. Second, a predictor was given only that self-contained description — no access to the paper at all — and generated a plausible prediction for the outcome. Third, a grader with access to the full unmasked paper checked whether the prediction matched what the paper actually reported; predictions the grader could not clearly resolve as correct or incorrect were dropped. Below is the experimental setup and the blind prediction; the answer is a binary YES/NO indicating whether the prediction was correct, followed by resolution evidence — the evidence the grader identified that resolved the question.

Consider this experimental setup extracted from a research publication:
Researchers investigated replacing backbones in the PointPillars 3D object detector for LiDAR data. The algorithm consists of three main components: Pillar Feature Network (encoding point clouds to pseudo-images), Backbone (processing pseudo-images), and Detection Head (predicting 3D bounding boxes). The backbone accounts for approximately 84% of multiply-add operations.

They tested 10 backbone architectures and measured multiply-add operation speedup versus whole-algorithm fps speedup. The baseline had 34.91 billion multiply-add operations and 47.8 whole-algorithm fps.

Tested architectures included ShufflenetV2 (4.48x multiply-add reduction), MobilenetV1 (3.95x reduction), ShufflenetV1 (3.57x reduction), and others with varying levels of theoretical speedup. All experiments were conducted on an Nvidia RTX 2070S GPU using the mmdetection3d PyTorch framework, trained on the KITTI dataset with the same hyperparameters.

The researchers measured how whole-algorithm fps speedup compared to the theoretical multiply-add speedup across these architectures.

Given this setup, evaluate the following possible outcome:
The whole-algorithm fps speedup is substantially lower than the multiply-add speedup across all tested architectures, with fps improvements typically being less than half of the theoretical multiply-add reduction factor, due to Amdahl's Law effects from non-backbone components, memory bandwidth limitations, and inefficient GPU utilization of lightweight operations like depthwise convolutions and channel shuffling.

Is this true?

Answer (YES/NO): YES